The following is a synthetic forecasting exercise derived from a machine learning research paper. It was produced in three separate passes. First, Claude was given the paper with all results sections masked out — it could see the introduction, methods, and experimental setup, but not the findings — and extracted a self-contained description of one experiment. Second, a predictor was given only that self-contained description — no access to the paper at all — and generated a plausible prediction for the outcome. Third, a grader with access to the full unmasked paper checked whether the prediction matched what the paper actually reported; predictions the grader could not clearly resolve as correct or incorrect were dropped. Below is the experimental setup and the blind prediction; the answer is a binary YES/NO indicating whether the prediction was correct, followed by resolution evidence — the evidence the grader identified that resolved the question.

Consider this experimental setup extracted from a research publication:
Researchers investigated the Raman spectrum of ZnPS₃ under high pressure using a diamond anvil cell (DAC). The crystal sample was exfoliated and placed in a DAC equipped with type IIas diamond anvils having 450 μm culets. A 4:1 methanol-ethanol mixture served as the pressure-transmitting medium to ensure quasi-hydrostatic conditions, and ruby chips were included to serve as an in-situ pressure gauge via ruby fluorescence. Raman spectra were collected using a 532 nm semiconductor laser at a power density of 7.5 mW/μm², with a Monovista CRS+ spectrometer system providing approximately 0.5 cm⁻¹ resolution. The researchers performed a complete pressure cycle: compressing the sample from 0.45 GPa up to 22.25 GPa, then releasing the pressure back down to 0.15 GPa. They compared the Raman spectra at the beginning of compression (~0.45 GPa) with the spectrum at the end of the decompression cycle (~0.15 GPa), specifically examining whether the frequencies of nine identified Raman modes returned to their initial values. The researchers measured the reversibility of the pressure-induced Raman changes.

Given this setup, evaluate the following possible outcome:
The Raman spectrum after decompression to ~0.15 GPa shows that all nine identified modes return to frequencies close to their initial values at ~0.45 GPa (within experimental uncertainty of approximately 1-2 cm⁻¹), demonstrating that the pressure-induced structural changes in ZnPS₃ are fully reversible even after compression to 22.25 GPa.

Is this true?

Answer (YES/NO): NO